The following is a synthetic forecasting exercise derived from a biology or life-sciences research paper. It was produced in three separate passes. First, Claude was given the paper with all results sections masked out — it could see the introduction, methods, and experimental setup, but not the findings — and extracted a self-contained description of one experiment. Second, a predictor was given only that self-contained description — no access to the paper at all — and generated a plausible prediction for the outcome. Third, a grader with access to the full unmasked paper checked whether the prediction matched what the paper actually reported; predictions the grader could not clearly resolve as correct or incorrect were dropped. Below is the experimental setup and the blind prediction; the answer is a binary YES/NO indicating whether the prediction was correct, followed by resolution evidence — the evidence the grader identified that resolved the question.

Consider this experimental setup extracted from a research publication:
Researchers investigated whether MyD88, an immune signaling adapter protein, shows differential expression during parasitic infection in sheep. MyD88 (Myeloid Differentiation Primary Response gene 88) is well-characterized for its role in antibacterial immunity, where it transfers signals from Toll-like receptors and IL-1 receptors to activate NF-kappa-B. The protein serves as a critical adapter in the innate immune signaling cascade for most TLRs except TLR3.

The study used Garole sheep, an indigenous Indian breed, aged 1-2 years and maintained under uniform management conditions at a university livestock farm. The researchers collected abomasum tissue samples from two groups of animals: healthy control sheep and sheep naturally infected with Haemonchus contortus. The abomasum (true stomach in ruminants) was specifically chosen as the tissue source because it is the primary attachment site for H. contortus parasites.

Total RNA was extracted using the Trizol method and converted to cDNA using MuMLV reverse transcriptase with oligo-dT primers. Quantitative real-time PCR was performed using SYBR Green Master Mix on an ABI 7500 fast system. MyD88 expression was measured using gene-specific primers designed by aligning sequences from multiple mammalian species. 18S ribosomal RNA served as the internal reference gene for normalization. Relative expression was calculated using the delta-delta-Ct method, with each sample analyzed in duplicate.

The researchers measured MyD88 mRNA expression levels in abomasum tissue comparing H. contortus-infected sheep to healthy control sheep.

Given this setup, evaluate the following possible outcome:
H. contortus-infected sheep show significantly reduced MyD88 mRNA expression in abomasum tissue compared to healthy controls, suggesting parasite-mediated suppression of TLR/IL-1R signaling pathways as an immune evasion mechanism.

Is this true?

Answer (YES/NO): NO